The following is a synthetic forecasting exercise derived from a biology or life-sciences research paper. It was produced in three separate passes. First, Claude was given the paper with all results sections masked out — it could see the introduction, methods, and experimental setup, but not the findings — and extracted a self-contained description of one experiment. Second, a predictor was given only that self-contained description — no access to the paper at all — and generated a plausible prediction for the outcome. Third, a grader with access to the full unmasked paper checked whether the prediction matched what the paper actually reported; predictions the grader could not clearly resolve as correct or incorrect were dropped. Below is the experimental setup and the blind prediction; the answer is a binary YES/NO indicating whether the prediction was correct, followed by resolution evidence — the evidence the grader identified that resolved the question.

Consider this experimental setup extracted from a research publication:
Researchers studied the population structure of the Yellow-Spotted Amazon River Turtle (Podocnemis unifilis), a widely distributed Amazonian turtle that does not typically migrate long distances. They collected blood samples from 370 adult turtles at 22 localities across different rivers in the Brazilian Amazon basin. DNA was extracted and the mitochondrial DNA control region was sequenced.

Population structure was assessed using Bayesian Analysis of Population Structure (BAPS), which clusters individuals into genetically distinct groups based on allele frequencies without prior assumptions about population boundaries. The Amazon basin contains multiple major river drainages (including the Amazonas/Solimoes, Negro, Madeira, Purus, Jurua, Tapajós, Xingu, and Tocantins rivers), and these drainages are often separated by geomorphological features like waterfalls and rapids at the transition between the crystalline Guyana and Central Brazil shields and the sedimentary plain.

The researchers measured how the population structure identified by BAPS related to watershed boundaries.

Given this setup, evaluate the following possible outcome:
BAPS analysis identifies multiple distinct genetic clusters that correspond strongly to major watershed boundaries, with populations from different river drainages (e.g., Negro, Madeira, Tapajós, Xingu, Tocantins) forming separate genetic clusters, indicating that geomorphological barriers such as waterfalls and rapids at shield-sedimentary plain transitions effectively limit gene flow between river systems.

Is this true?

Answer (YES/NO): NO